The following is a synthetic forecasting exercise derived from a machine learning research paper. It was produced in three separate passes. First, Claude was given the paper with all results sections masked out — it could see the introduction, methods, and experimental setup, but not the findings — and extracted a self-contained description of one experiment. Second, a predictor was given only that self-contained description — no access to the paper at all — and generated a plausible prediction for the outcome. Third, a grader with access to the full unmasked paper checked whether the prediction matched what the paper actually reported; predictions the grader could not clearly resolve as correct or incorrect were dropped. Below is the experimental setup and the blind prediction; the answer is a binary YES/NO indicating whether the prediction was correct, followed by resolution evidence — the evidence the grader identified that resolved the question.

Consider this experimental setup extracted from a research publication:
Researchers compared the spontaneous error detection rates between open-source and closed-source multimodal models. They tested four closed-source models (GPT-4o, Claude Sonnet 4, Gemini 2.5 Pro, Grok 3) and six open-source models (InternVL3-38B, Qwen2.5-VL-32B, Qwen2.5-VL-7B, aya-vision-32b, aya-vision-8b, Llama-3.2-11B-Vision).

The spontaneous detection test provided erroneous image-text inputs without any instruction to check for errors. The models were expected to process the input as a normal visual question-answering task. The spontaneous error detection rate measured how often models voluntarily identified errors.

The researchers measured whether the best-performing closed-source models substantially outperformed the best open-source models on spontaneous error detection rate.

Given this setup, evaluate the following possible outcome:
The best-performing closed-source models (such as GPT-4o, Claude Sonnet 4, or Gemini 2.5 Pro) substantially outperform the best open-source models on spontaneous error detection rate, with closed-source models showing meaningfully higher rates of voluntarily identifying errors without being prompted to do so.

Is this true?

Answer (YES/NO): YES